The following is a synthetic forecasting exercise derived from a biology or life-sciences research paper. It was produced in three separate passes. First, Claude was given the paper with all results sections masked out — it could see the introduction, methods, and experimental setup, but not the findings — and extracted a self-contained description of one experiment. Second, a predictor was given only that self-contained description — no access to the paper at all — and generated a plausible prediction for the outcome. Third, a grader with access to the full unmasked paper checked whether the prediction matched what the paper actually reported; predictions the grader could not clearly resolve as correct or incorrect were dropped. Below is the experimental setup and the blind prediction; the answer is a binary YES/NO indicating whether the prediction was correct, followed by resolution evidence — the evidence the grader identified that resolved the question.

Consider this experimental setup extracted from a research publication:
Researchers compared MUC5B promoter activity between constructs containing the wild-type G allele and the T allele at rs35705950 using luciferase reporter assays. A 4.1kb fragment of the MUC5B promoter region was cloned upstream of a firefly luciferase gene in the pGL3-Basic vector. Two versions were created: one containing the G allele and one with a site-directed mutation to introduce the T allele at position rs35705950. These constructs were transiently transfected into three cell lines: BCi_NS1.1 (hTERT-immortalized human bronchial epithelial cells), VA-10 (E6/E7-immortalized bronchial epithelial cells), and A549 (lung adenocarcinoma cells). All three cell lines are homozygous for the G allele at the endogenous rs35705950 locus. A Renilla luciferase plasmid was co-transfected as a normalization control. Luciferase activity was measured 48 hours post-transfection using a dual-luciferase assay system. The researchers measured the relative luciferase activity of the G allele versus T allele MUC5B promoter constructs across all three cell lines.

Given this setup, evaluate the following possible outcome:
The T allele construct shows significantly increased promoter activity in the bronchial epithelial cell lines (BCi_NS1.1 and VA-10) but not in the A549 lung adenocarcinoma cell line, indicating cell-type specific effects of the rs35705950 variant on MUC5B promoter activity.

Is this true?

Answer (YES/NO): NO